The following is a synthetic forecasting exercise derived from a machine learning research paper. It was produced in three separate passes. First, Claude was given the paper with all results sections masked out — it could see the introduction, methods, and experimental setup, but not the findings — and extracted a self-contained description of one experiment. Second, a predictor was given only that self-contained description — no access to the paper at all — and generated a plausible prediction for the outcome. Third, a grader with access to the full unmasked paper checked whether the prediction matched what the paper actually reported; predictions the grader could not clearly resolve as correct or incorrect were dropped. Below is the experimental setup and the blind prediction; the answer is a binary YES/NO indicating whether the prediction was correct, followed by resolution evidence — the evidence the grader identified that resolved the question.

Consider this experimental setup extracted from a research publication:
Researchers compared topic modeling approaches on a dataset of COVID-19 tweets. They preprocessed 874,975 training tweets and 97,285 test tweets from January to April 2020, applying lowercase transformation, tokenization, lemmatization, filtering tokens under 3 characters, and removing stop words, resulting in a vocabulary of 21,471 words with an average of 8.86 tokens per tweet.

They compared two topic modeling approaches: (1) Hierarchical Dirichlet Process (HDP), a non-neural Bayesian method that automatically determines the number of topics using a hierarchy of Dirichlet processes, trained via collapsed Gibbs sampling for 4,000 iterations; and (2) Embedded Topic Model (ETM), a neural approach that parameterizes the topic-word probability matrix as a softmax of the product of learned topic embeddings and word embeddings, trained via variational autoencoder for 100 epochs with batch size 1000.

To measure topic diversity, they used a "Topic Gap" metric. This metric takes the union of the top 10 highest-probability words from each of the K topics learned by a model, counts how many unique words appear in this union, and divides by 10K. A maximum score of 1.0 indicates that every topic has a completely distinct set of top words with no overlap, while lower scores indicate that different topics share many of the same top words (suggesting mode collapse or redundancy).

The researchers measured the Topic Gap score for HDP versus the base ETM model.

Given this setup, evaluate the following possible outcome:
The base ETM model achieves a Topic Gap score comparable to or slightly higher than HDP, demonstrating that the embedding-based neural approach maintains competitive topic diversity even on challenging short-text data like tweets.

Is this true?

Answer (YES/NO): NO